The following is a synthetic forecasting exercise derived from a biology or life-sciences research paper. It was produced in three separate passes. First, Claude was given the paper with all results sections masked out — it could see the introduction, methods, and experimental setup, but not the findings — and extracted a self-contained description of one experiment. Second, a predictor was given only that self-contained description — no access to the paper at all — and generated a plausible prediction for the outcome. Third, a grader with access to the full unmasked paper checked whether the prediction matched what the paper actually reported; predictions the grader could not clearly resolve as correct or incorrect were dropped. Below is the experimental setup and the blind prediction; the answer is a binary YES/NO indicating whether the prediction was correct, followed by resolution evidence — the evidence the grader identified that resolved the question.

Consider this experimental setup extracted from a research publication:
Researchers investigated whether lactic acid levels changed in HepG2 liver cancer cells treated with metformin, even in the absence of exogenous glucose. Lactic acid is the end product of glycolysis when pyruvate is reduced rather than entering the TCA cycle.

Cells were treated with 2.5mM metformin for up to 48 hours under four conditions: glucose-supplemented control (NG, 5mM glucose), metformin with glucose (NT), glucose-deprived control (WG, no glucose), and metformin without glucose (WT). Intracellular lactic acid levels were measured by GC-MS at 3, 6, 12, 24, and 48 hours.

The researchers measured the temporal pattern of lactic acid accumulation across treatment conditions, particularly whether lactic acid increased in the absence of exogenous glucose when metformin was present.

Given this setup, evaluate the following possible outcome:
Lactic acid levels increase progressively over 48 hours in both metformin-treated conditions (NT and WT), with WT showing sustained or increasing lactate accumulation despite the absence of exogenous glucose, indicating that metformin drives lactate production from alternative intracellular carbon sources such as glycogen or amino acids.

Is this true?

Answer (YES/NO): NO